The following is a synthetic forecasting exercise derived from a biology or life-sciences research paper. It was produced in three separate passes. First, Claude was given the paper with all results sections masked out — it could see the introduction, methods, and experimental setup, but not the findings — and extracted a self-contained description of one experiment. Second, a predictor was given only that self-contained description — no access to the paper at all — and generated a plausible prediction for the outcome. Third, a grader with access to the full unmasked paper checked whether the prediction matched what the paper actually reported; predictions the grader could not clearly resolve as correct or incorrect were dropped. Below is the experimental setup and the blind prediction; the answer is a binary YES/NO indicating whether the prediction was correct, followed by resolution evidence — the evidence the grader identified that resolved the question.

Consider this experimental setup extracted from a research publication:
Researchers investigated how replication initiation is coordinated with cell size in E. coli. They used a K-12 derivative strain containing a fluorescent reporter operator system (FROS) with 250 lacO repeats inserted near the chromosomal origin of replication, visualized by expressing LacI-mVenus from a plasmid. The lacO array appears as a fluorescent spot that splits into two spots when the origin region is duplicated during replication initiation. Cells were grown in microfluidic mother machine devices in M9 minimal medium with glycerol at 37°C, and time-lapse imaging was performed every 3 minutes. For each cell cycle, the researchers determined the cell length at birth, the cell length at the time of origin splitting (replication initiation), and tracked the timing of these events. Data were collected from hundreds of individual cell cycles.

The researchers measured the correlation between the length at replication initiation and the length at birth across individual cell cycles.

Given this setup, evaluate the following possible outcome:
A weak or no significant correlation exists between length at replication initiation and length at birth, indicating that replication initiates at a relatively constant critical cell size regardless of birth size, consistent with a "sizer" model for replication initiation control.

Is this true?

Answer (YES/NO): NO